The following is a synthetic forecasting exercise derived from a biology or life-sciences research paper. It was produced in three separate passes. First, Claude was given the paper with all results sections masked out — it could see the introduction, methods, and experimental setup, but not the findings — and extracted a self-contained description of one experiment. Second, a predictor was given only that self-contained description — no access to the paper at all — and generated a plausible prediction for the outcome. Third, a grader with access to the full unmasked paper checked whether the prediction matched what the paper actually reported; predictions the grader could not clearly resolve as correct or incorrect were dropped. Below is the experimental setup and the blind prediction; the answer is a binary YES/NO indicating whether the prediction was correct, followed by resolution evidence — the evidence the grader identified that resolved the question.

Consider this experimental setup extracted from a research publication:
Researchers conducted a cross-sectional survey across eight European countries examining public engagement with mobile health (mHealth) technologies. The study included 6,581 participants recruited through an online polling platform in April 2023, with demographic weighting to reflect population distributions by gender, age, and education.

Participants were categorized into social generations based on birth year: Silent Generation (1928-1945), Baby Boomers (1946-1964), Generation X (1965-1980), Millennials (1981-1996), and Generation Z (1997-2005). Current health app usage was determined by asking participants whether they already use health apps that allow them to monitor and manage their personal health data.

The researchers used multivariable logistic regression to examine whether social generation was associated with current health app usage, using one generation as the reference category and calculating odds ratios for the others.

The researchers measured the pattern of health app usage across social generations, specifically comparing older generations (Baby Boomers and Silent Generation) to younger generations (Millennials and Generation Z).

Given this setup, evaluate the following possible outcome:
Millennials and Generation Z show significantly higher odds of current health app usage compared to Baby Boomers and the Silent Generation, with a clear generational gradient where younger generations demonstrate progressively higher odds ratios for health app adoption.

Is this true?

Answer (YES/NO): YES